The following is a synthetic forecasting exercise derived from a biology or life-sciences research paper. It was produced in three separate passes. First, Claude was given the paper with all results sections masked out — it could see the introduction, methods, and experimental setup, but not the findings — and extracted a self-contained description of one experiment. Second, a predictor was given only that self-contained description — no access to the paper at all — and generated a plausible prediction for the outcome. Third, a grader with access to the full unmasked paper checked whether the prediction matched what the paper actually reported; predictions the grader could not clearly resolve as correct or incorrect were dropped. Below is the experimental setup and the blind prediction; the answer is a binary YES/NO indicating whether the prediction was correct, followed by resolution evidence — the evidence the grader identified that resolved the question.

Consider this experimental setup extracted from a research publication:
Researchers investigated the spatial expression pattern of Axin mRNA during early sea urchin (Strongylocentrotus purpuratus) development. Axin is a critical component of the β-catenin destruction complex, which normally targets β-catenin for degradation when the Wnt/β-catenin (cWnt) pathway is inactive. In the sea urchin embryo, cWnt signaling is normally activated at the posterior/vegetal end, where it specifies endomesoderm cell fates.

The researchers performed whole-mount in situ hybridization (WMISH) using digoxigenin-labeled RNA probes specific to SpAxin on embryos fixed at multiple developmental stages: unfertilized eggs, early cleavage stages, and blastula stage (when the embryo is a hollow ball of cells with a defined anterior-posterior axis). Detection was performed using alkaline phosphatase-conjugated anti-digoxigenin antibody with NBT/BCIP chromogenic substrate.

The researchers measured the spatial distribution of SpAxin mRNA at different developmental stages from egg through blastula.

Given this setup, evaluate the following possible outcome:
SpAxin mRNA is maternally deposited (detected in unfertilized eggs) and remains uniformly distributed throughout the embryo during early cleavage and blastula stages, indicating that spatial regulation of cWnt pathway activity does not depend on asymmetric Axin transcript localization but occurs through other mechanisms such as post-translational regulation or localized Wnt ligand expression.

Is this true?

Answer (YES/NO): NO